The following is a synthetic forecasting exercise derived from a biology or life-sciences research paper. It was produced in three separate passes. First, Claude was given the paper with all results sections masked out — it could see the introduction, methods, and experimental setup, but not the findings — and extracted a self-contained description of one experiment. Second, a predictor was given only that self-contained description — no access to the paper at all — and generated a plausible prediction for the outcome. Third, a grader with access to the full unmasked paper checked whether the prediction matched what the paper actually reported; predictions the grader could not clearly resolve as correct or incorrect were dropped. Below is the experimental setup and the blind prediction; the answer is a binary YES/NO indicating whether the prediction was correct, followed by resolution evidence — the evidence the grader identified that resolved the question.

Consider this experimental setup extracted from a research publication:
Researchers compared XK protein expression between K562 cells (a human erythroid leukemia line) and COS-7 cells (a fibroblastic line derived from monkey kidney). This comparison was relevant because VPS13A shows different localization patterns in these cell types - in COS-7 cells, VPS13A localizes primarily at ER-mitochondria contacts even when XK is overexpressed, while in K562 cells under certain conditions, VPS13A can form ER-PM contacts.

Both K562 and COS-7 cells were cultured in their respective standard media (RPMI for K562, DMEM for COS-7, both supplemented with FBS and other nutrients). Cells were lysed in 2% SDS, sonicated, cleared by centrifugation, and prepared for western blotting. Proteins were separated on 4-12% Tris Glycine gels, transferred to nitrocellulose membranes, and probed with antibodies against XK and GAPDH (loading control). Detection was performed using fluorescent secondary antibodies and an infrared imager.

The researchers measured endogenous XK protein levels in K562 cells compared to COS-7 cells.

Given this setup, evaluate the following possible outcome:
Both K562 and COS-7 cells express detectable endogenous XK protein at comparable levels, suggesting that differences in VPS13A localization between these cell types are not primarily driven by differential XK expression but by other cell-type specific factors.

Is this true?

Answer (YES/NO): NO